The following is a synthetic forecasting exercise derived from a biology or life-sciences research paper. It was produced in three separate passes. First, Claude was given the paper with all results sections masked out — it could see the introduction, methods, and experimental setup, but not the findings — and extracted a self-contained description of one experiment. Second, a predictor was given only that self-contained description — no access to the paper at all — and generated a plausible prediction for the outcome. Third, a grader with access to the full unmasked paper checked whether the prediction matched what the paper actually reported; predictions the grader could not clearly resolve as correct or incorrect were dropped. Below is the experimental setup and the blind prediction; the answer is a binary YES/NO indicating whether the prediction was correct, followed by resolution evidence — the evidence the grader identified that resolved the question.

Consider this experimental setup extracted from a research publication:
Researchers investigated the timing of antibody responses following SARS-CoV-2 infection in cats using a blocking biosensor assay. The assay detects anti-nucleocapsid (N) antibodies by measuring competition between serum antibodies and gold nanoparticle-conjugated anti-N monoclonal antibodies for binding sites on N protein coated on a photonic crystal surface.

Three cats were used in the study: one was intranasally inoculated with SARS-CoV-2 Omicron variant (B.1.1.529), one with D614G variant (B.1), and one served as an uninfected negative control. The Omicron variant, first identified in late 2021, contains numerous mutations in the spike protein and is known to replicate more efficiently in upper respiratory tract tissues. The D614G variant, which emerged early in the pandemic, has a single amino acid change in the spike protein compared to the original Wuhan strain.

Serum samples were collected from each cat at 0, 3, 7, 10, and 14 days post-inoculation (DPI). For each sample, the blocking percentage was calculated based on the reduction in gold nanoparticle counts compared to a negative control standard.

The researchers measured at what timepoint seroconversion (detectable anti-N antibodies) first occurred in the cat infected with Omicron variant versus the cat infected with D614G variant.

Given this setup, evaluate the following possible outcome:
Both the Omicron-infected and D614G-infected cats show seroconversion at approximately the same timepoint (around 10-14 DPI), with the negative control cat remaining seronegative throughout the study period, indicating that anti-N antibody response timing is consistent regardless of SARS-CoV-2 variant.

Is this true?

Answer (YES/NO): NO